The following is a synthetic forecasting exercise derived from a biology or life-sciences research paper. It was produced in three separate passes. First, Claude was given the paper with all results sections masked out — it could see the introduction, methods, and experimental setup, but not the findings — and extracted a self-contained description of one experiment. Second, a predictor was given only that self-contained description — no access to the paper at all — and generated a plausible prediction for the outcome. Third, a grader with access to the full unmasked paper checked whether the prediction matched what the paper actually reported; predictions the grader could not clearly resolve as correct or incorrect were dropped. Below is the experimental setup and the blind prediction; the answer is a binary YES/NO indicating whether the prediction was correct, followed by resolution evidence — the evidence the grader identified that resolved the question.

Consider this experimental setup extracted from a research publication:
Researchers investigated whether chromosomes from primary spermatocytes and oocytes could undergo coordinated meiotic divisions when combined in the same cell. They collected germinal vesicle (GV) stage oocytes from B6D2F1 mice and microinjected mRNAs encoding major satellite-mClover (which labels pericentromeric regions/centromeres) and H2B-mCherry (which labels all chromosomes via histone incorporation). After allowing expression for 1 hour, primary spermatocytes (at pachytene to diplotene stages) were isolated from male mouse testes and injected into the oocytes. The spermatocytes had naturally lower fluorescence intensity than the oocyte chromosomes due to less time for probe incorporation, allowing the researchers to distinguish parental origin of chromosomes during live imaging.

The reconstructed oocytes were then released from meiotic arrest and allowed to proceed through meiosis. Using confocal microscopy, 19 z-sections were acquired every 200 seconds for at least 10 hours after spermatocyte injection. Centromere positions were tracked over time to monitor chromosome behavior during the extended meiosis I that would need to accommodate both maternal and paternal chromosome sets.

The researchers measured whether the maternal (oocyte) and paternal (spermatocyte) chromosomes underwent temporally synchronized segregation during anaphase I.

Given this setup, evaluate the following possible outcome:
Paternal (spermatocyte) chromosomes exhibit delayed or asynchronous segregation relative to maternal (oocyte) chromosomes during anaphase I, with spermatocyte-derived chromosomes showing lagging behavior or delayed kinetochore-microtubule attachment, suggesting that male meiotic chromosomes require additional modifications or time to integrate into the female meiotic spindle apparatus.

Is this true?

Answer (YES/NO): NO